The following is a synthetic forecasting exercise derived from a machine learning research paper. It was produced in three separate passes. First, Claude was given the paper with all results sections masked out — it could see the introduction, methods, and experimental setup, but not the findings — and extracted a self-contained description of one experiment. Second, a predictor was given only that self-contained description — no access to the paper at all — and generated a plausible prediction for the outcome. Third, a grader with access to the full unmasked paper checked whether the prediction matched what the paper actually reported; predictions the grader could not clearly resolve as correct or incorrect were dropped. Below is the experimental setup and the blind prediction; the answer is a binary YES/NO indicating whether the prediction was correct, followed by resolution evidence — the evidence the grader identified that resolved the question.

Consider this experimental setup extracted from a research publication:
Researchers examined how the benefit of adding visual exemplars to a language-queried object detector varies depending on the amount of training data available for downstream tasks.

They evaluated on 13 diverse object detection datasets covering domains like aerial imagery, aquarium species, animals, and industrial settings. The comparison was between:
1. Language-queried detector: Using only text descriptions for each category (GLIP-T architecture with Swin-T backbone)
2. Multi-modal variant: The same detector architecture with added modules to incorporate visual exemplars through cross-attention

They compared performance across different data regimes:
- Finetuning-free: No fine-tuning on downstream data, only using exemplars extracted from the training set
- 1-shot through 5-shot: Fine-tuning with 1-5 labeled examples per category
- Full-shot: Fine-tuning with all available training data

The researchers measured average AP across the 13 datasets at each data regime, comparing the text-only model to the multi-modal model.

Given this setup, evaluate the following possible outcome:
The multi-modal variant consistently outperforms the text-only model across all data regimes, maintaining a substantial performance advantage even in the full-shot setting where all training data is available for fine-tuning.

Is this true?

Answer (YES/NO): NO